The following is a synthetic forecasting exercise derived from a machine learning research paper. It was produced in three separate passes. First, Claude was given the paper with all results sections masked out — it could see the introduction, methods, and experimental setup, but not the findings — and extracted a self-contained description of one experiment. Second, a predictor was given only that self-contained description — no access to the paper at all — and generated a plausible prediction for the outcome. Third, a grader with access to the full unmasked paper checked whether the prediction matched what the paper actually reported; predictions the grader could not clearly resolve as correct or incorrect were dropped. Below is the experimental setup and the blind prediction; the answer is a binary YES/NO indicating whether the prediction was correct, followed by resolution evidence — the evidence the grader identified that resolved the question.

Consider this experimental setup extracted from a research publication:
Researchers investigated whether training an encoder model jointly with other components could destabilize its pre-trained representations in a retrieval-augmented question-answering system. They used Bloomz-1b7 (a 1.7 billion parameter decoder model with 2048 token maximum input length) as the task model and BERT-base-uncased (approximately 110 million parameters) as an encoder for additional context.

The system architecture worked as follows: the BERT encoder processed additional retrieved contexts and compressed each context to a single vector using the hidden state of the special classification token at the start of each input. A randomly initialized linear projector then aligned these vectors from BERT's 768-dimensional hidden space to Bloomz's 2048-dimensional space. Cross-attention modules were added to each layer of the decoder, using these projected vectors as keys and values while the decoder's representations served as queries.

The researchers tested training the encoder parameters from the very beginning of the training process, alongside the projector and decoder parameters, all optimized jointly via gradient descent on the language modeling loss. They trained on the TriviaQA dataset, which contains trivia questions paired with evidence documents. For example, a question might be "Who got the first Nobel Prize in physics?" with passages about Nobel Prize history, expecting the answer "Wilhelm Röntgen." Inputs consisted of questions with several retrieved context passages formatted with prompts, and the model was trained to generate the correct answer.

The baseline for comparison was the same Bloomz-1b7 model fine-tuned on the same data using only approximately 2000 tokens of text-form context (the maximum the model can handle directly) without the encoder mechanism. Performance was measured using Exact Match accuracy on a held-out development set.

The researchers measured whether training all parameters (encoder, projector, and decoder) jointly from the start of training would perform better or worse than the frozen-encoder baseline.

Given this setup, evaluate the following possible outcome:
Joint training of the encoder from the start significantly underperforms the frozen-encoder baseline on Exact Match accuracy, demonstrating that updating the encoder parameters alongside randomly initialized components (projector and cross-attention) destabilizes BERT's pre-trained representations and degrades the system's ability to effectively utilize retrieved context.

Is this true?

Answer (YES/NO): YES